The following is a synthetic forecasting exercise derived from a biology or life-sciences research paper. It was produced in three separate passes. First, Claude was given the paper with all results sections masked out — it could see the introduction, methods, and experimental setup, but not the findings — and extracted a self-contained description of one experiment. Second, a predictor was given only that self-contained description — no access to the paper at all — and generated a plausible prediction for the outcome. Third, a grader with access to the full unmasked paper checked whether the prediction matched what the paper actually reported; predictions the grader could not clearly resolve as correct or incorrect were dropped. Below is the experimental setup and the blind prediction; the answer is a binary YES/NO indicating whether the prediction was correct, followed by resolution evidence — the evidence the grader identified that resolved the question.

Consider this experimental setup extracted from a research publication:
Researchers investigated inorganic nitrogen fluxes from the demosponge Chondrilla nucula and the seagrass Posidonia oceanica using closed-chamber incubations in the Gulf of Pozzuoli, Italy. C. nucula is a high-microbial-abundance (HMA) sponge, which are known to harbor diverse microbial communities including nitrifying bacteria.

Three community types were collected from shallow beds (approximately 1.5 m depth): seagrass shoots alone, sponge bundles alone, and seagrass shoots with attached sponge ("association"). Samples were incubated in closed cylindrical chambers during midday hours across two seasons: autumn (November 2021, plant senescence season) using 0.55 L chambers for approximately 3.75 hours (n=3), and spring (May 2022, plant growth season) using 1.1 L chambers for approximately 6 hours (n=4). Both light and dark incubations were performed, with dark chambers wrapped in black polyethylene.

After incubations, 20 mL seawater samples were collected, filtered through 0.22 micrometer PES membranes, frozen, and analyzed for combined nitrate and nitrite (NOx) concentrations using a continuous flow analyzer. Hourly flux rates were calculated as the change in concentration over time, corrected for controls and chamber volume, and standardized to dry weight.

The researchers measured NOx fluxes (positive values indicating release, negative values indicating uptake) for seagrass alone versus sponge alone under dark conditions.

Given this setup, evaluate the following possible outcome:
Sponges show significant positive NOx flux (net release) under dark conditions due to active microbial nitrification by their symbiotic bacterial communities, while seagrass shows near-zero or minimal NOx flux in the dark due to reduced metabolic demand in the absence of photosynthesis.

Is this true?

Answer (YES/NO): NO